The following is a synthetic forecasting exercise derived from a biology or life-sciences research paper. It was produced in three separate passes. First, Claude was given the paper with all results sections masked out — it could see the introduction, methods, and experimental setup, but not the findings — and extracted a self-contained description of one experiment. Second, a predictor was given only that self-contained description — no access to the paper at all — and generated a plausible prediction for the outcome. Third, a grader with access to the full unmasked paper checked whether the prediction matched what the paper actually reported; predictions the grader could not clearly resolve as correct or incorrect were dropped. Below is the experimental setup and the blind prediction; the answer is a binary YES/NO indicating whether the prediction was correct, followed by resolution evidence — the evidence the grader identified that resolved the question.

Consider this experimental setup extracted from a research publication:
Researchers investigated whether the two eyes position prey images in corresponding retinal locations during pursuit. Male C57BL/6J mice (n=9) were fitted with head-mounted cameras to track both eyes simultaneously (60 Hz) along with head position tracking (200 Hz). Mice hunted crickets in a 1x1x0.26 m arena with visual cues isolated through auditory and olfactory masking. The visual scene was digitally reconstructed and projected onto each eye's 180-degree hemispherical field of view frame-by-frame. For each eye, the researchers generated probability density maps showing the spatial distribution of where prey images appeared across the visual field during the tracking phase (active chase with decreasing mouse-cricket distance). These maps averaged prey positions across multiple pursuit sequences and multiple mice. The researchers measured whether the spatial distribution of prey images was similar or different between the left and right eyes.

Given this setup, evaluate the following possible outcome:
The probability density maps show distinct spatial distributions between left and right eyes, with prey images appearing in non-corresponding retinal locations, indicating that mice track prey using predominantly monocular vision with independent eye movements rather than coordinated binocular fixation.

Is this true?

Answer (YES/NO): NO